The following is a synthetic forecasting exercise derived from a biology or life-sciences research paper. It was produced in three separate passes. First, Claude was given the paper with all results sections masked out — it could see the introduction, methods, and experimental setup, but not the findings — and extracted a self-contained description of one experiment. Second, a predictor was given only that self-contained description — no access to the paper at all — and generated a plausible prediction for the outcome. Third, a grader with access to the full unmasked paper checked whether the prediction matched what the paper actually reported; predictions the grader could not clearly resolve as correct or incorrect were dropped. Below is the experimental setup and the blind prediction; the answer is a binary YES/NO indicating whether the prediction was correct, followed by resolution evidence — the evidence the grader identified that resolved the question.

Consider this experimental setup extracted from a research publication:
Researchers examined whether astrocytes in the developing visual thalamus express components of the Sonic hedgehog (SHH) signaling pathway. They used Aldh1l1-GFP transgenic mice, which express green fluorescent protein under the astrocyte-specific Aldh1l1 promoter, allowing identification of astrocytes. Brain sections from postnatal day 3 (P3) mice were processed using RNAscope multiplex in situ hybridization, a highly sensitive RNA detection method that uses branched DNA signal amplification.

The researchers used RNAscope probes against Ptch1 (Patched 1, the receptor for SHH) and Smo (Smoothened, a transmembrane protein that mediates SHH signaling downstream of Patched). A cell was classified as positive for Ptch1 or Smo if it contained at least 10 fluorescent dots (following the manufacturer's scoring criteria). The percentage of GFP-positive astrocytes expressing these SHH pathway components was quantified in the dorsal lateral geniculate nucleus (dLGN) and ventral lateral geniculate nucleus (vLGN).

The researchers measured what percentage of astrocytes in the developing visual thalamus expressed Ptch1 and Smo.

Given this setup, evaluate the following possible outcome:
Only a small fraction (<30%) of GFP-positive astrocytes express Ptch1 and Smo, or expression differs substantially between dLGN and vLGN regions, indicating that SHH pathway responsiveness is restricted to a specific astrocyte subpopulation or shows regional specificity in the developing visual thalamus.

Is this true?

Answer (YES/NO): NO